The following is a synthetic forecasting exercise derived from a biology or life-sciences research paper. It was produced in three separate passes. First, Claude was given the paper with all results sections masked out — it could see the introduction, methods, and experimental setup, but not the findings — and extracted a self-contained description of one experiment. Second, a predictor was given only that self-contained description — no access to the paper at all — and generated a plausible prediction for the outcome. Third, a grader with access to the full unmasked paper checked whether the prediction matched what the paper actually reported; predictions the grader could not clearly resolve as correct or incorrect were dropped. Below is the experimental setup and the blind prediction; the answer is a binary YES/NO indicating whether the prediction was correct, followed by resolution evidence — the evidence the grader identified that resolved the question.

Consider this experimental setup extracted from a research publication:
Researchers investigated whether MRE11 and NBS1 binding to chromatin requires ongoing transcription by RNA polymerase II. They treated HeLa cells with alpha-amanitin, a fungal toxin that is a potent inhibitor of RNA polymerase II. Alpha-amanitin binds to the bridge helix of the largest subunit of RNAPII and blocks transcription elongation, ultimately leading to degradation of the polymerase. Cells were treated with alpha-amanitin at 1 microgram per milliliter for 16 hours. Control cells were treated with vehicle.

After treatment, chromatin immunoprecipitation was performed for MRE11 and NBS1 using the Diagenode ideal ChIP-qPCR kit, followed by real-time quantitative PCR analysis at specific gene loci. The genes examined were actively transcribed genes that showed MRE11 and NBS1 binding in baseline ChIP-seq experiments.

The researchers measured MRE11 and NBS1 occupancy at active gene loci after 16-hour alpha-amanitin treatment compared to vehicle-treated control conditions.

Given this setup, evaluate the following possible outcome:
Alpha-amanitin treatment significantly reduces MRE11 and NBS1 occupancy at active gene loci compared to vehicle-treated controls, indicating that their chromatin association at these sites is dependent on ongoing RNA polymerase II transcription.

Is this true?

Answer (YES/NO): YES